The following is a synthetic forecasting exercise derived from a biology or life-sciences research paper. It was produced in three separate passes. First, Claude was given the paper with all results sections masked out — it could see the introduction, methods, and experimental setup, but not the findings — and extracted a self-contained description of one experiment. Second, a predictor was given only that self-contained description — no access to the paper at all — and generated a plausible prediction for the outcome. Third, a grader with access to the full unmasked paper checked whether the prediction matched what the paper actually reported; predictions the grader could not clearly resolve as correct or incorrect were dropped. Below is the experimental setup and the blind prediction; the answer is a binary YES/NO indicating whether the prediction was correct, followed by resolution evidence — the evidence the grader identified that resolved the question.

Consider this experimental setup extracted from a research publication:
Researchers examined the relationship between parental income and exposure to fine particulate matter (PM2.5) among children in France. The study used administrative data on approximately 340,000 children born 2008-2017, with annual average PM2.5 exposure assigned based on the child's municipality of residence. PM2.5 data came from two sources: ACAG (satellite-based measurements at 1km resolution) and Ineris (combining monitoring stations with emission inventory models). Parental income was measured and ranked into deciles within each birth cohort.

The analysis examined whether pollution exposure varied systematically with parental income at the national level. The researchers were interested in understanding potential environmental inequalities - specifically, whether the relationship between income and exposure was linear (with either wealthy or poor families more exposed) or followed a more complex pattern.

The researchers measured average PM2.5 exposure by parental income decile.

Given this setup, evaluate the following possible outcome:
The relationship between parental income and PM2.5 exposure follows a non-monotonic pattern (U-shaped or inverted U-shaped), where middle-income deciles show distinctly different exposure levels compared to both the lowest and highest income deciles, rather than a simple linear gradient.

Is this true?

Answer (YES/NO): YES